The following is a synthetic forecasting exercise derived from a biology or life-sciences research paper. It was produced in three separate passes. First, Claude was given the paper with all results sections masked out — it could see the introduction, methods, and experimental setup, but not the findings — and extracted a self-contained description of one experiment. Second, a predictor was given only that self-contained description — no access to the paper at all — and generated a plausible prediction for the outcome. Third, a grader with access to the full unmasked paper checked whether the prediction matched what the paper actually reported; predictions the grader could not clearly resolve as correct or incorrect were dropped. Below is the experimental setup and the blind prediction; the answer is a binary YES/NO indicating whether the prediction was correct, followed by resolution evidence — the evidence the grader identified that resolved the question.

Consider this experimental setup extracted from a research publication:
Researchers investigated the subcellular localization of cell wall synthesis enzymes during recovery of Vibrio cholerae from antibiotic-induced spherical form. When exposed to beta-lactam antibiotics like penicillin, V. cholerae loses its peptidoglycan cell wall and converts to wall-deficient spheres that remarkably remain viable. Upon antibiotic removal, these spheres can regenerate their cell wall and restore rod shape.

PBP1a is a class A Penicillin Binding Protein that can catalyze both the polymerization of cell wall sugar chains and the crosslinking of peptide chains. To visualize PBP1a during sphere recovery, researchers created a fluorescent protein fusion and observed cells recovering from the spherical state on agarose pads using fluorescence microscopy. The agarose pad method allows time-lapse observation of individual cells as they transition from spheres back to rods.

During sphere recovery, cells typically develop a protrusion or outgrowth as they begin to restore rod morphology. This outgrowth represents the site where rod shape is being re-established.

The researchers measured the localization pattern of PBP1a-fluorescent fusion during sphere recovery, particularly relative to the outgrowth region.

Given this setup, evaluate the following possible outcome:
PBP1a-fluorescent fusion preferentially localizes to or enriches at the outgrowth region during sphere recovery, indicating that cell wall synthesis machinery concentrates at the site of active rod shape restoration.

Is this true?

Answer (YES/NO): YES